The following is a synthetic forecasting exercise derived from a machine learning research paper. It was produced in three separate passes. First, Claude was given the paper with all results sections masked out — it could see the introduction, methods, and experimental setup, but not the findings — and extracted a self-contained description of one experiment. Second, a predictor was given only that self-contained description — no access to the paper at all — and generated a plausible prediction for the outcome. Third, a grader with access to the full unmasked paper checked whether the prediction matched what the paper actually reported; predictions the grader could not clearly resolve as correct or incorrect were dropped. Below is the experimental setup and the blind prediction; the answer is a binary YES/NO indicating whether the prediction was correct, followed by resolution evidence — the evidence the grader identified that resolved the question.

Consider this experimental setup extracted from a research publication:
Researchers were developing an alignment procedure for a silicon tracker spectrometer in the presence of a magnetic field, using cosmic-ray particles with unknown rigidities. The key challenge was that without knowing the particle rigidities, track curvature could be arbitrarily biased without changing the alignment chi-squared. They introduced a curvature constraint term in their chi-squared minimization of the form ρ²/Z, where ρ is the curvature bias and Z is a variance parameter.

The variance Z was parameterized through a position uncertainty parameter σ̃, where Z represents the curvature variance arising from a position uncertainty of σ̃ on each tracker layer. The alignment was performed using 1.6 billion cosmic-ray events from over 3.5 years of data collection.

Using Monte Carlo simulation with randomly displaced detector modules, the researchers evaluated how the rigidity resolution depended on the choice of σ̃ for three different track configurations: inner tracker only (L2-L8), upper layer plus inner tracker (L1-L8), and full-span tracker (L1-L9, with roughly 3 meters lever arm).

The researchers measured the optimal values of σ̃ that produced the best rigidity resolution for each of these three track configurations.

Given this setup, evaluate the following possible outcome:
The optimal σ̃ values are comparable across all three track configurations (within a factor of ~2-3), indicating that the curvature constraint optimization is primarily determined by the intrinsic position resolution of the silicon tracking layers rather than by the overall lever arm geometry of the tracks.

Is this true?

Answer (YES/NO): NO